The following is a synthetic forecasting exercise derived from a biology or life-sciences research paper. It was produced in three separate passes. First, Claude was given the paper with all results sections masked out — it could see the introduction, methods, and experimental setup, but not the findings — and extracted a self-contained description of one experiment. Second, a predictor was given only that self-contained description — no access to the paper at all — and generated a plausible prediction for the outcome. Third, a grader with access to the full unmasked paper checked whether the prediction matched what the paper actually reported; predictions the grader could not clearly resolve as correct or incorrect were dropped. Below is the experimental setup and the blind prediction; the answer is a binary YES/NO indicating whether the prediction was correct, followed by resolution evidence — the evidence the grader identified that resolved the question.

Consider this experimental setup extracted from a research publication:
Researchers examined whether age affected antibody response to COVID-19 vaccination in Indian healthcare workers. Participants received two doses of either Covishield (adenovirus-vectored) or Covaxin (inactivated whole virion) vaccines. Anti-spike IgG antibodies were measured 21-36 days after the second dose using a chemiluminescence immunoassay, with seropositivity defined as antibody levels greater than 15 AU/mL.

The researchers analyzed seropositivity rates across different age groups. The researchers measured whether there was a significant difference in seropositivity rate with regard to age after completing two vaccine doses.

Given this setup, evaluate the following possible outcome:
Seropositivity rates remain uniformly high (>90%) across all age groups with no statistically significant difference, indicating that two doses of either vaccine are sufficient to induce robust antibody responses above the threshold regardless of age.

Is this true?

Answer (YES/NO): NO